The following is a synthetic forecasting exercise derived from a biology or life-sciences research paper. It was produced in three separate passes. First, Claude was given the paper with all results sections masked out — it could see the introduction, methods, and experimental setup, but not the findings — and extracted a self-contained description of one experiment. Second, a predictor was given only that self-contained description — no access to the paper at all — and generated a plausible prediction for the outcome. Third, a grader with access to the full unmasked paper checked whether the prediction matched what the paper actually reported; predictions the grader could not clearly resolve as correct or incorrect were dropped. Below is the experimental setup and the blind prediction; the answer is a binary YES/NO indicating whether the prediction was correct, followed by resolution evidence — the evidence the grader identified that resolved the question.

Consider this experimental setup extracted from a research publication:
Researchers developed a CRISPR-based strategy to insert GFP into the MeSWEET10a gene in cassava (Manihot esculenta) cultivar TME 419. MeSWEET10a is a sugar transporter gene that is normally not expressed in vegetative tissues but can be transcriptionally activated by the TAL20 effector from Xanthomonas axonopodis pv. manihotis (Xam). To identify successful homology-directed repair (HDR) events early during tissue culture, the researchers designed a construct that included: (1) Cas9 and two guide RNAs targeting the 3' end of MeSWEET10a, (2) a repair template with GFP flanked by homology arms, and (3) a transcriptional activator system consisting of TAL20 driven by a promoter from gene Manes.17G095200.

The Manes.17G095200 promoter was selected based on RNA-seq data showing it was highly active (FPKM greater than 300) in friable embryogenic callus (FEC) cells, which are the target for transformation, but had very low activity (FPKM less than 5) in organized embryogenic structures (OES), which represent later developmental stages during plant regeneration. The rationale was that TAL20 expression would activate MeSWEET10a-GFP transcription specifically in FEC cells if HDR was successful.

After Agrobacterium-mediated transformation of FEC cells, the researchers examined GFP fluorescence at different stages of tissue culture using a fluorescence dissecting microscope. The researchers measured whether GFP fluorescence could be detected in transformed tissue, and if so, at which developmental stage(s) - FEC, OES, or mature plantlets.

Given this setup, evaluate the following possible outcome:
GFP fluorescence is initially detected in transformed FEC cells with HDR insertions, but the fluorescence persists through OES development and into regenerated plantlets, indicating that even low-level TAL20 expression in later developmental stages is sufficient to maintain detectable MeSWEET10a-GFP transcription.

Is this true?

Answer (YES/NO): NO